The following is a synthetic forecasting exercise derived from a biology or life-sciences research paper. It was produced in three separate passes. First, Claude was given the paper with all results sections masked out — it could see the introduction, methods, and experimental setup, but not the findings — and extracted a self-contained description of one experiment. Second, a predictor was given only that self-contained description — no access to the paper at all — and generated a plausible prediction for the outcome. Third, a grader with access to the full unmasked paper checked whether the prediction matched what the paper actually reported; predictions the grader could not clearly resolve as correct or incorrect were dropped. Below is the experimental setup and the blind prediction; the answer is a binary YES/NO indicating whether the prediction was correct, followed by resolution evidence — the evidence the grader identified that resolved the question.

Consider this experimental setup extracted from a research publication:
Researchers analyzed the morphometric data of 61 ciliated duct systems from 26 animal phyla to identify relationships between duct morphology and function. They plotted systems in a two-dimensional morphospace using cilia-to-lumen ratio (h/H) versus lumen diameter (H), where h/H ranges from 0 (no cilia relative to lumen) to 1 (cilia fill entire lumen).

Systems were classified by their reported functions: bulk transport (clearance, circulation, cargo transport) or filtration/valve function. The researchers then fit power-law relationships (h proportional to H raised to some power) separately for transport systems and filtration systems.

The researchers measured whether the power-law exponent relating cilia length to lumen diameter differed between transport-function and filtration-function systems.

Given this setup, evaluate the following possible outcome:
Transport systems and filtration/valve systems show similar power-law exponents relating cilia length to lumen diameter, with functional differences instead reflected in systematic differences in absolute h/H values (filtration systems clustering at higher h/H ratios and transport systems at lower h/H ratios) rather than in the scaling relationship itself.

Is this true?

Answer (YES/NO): NO